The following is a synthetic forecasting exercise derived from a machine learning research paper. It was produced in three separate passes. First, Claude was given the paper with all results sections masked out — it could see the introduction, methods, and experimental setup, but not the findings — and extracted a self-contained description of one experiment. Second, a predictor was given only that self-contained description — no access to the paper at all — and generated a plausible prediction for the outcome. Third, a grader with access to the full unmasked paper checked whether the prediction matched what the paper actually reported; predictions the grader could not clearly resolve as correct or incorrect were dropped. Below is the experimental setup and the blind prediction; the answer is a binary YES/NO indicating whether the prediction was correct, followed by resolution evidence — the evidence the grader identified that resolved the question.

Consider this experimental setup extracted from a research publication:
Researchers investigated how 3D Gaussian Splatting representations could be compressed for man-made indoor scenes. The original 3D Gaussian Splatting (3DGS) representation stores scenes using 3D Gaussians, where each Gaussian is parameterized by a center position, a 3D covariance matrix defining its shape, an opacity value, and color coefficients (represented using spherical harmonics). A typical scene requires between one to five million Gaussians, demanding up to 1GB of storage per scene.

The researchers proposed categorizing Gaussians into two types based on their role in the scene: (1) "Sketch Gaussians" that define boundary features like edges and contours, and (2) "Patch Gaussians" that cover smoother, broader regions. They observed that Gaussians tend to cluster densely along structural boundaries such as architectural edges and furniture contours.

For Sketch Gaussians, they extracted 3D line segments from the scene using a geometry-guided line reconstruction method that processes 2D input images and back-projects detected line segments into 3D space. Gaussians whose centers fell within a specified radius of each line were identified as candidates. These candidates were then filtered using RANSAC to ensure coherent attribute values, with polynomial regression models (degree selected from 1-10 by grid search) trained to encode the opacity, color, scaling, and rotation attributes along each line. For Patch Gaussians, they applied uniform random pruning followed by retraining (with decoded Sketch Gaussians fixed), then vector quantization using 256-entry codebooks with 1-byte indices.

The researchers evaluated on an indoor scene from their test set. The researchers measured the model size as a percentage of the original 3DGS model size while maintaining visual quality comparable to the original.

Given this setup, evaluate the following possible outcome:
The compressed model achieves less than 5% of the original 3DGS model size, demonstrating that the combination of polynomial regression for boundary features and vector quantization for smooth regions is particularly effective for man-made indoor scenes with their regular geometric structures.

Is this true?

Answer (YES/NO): YES